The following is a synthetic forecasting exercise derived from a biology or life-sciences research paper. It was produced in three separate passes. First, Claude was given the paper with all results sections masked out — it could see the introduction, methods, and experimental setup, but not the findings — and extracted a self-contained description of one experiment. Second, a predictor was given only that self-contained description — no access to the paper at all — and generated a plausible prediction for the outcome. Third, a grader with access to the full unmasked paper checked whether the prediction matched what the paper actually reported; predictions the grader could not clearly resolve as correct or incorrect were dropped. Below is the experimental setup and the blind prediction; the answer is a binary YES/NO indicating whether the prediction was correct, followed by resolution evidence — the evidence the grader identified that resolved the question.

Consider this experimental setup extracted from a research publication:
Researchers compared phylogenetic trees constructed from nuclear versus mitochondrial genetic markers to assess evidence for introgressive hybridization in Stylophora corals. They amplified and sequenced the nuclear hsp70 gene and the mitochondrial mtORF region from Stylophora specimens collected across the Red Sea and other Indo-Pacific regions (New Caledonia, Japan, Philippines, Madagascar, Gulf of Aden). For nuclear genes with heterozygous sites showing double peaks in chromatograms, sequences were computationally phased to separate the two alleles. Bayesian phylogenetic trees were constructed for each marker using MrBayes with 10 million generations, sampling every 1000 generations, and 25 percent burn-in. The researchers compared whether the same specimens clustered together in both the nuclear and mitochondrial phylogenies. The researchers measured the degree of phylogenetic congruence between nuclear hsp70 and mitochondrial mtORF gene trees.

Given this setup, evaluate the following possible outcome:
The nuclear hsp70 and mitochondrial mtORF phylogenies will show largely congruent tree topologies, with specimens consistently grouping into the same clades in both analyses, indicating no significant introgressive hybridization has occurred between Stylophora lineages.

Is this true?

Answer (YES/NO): NO